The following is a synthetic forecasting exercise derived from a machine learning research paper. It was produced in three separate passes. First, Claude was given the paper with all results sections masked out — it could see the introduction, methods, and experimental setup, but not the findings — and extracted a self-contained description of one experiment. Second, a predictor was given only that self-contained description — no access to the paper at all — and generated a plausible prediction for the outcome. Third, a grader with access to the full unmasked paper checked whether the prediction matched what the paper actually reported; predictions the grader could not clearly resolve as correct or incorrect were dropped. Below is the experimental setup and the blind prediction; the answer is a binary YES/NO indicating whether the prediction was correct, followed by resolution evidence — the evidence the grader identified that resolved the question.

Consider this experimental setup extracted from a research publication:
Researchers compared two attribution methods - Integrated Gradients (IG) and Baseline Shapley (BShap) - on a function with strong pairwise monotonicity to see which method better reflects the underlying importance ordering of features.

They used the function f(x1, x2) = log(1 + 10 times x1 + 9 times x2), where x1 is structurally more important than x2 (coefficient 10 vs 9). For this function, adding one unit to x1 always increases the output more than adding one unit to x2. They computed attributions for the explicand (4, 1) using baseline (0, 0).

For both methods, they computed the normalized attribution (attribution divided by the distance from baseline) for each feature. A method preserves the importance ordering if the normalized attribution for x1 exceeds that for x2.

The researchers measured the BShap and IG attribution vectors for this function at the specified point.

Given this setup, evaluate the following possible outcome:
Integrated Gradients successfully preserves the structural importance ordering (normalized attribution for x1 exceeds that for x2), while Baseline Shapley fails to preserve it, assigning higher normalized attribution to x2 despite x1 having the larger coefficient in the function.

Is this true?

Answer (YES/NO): YES